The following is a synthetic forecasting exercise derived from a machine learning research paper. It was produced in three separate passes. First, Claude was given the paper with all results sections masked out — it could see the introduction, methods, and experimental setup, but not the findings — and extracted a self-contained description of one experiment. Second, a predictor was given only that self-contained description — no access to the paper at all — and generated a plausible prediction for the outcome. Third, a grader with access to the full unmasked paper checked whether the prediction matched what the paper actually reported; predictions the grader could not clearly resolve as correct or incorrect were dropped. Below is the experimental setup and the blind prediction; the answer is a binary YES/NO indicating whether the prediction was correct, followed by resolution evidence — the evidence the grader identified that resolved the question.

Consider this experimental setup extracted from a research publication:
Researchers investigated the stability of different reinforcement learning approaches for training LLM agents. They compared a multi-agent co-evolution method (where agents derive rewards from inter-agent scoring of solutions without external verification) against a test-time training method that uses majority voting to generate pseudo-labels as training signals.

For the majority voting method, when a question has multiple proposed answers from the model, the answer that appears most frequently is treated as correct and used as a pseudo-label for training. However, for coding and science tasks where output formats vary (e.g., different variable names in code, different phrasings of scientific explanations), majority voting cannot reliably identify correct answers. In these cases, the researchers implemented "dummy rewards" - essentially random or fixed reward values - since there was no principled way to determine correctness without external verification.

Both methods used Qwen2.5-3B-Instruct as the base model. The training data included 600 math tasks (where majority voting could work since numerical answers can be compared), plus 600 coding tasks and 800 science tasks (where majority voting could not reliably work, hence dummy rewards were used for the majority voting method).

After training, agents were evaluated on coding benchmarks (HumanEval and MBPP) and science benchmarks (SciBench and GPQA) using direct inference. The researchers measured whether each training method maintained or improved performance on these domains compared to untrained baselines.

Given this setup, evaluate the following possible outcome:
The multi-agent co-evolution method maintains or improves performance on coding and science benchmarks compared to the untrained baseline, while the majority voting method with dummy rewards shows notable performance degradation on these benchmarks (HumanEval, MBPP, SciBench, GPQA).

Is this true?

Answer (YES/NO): YES